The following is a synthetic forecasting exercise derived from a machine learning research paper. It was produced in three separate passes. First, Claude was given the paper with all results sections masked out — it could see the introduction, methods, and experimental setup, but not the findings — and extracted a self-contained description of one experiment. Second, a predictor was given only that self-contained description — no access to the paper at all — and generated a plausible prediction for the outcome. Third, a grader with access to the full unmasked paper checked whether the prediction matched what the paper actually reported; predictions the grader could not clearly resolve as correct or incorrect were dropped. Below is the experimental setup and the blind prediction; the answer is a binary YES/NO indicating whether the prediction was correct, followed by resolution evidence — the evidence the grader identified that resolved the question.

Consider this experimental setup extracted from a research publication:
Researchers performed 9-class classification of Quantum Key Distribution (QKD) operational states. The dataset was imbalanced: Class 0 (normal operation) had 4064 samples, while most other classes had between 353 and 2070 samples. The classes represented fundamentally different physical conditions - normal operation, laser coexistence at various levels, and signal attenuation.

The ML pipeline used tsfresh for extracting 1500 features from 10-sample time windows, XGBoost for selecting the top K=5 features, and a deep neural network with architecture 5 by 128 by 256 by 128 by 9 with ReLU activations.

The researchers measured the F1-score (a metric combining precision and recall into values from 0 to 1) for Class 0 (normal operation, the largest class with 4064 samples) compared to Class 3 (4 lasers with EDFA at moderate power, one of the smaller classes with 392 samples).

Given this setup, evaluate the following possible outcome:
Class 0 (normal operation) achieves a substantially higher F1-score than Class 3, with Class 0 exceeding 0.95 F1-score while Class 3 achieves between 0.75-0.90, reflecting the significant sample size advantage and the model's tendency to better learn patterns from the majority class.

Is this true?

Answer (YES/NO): NO